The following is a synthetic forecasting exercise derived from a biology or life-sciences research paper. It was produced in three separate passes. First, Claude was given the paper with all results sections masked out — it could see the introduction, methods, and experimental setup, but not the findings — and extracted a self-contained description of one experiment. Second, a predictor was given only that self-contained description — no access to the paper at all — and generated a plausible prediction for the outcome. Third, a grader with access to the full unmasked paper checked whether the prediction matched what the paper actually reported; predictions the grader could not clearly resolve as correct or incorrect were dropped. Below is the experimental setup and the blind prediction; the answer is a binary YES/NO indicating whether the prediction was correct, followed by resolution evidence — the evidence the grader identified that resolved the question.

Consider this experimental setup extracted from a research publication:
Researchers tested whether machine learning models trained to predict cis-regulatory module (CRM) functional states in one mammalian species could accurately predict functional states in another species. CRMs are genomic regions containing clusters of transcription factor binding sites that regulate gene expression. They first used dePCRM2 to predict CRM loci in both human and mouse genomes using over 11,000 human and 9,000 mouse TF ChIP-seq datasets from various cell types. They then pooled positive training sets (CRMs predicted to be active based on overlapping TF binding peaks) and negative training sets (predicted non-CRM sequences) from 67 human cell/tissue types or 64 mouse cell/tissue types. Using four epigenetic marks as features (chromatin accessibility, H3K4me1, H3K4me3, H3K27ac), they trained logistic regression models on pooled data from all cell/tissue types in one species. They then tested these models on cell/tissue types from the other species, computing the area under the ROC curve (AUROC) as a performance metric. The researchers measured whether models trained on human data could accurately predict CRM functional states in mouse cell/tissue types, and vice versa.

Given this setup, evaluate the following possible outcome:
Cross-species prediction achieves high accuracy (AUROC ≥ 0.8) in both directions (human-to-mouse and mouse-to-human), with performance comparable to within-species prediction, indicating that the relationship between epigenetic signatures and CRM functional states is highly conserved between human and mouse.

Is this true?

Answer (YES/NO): YES